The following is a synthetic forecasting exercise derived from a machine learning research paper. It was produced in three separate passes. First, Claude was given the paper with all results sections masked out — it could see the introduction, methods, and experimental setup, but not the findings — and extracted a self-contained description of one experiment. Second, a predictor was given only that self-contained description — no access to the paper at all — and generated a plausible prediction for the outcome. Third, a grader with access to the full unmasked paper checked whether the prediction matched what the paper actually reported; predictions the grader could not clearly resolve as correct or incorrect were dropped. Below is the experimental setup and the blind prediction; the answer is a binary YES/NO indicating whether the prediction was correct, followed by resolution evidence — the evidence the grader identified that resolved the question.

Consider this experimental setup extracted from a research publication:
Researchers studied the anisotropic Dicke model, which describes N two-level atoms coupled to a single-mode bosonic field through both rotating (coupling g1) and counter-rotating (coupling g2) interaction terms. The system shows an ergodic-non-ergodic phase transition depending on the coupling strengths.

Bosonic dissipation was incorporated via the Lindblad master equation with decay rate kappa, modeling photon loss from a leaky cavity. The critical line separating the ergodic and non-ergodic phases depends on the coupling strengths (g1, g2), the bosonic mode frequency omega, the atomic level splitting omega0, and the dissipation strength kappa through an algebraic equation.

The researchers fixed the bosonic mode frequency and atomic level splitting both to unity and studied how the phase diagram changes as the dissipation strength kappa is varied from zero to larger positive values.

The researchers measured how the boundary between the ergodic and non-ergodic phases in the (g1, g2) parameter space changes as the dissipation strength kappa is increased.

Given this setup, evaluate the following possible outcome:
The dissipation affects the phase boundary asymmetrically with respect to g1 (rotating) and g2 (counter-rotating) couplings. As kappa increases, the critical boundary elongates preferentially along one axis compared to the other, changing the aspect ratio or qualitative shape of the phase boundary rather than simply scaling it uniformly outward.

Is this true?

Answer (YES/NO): NO